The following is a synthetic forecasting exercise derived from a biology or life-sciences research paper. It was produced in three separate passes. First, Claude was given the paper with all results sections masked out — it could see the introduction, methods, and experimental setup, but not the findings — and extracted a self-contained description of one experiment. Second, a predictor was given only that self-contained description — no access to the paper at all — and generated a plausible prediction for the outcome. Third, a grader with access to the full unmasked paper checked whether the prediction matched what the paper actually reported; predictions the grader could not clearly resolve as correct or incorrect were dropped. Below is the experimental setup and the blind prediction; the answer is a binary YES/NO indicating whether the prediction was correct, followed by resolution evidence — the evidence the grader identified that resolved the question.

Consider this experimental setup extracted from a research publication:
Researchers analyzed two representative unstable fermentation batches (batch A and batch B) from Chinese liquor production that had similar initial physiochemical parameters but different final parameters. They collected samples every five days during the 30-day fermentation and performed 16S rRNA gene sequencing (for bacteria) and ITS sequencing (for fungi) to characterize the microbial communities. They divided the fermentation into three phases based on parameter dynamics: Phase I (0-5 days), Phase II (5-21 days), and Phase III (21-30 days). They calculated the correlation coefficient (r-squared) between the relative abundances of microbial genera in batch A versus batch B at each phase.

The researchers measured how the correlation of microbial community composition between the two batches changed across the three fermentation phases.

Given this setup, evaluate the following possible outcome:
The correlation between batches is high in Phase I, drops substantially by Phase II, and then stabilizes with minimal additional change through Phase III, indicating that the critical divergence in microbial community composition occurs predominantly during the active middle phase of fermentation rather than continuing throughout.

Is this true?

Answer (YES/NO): NO